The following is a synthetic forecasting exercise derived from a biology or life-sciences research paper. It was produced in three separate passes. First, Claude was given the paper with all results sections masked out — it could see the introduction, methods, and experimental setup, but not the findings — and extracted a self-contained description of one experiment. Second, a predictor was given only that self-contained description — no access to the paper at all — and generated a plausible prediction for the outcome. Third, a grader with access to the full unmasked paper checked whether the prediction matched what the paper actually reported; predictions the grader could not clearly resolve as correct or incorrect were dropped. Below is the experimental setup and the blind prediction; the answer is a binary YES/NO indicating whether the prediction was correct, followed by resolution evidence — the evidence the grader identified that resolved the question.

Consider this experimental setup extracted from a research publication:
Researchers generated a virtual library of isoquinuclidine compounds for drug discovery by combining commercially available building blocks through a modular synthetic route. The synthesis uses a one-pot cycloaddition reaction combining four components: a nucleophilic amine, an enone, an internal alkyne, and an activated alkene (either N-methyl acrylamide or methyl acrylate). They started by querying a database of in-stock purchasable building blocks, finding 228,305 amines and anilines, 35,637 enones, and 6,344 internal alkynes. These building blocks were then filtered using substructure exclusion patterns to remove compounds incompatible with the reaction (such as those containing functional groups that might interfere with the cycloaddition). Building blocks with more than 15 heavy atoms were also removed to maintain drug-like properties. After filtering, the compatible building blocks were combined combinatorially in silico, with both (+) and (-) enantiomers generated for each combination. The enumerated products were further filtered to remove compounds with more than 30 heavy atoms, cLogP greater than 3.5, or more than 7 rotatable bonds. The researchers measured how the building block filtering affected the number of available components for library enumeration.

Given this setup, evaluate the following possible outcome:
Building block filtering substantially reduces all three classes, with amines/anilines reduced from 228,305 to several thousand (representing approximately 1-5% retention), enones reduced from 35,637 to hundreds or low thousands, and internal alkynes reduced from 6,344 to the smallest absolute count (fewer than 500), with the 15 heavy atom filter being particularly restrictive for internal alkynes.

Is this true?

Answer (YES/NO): NO